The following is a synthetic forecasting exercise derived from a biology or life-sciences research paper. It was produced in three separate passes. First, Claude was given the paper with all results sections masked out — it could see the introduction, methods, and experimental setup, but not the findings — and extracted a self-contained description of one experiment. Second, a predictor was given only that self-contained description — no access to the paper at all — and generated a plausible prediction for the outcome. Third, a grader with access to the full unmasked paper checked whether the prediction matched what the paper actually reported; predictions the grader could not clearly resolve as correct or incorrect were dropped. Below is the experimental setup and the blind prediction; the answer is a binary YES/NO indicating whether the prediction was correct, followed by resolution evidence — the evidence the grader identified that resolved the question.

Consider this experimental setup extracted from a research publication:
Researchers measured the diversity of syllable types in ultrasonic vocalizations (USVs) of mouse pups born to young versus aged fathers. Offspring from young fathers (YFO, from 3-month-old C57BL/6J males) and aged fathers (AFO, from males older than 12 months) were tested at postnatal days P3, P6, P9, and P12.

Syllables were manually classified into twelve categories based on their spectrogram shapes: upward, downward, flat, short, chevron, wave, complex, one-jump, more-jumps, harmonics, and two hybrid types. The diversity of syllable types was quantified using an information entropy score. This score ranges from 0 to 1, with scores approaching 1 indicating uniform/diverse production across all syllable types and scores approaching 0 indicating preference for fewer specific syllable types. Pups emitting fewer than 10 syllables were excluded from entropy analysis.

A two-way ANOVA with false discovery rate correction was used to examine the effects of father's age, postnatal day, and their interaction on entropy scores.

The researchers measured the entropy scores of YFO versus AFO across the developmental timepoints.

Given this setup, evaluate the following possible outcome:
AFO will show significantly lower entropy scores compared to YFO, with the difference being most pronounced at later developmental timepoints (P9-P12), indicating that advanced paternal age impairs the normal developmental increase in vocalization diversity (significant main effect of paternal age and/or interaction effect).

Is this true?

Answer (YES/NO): NO